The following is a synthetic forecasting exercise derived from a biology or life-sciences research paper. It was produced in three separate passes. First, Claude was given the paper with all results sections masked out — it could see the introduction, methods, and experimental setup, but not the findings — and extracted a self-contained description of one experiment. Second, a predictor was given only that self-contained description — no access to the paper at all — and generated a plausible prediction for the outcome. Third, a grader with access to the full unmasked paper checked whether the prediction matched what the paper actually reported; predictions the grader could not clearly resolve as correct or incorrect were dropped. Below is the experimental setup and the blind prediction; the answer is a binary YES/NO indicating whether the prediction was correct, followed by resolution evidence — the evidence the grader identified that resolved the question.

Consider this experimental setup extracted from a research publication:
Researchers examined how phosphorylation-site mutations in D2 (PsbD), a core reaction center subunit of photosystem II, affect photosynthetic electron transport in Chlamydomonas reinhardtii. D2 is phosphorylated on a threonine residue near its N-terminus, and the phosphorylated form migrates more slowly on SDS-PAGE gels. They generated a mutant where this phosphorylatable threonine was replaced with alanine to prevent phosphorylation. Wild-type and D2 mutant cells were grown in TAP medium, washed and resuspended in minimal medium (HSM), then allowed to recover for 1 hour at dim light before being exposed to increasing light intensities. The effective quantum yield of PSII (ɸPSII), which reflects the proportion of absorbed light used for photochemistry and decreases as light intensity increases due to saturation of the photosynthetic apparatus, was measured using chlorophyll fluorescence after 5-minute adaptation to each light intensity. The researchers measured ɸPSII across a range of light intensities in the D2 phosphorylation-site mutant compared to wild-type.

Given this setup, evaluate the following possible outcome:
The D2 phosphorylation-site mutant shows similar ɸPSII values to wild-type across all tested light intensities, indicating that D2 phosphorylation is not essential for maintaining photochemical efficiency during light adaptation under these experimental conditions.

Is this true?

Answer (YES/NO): YES